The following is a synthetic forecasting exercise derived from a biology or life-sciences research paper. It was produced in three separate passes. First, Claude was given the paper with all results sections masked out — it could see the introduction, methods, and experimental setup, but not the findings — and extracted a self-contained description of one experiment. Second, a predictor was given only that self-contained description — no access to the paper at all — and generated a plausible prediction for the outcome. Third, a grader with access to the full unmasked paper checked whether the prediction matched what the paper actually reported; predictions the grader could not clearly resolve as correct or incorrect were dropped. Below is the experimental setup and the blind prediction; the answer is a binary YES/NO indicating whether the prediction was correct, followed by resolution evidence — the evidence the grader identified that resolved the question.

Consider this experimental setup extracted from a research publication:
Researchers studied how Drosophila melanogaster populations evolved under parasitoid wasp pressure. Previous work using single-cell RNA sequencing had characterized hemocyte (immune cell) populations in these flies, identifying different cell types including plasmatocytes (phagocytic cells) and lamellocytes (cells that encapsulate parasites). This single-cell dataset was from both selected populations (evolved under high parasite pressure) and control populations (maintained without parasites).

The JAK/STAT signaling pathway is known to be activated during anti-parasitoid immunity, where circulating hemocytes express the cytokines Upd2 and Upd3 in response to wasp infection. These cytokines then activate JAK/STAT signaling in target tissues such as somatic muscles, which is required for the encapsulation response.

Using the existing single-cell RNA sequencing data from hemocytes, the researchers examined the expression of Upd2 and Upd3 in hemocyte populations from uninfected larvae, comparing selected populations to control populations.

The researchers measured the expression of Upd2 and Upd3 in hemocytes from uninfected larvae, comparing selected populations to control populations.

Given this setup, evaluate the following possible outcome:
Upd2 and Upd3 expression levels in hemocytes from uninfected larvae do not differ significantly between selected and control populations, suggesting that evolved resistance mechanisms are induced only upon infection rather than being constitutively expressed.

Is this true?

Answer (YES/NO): NO